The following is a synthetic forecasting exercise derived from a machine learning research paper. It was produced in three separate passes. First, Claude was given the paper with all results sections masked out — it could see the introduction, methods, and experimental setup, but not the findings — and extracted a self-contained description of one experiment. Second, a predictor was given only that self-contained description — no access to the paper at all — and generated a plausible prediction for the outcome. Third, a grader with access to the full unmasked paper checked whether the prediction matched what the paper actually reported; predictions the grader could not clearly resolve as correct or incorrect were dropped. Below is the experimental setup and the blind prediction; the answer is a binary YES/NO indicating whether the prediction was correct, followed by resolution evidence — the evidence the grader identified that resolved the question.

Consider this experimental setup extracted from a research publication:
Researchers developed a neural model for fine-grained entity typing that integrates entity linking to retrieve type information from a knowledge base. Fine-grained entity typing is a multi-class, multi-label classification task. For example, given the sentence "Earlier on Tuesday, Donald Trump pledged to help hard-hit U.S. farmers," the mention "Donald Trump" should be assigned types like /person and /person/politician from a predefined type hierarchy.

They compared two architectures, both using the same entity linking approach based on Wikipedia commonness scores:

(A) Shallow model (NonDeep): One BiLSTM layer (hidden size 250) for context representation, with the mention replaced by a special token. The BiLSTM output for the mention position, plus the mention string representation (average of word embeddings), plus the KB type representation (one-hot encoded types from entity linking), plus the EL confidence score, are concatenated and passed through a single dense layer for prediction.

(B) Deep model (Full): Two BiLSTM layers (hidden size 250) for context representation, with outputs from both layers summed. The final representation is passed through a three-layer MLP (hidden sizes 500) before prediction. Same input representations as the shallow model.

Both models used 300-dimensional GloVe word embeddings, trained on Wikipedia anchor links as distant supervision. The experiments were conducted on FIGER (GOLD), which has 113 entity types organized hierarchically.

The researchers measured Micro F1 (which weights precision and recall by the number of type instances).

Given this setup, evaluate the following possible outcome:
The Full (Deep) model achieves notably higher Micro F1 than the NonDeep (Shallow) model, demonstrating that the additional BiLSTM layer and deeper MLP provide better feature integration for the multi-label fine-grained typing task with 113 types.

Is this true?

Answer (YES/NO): NO